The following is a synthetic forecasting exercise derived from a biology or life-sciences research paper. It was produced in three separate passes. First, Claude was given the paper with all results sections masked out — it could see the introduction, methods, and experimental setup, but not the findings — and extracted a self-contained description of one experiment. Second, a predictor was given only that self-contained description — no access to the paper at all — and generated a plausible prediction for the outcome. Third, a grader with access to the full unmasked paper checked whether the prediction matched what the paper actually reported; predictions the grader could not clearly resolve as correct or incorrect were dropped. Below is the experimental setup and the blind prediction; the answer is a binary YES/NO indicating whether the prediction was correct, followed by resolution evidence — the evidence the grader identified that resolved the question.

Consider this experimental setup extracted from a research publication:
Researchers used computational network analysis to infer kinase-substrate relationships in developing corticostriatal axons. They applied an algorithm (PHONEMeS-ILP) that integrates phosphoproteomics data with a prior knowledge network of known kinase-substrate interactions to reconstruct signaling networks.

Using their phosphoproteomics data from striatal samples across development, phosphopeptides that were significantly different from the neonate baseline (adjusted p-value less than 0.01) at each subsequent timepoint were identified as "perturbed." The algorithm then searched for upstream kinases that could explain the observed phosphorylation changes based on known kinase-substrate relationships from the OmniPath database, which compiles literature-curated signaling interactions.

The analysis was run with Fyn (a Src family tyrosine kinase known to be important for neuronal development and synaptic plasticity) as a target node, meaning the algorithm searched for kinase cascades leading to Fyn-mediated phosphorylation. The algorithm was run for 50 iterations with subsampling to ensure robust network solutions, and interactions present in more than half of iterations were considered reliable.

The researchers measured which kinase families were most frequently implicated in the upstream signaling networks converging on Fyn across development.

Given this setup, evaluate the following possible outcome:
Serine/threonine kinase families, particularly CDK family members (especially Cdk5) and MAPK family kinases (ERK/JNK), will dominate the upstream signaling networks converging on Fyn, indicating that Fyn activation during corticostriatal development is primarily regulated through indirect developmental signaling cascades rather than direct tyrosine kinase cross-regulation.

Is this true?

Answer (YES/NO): NO